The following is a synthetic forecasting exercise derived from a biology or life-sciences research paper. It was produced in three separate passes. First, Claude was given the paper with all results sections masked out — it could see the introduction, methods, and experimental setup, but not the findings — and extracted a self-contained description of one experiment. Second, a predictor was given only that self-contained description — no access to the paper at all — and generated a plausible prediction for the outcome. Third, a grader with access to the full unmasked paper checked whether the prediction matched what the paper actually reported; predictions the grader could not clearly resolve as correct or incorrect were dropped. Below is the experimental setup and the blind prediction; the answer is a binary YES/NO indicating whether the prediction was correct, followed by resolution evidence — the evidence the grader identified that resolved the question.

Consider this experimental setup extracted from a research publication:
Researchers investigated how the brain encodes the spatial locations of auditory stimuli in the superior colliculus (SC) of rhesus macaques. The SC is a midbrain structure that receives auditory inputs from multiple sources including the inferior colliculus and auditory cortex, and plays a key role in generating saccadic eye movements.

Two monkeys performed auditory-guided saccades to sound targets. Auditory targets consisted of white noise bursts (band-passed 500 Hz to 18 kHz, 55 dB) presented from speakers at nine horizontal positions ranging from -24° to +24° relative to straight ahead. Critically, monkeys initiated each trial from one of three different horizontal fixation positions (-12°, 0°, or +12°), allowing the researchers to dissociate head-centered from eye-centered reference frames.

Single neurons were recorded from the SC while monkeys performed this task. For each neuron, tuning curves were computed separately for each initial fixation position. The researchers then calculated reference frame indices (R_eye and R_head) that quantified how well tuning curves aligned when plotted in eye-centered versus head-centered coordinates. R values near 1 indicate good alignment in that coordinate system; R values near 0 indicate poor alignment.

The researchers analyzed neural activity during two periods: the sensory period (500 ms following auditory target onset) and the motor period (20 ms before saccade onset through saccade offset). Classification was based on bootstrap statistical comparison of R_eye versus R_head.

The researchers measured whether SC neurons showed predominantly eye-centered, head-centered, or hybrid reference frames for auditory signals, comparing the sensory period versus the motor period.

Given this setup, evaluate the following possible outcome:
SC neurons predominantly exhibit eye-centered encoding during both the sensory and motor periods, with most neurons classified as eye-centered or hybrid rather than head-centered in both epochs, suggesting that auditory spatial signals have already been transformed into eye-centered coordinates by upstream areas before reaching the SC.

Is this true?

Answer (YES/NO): NO